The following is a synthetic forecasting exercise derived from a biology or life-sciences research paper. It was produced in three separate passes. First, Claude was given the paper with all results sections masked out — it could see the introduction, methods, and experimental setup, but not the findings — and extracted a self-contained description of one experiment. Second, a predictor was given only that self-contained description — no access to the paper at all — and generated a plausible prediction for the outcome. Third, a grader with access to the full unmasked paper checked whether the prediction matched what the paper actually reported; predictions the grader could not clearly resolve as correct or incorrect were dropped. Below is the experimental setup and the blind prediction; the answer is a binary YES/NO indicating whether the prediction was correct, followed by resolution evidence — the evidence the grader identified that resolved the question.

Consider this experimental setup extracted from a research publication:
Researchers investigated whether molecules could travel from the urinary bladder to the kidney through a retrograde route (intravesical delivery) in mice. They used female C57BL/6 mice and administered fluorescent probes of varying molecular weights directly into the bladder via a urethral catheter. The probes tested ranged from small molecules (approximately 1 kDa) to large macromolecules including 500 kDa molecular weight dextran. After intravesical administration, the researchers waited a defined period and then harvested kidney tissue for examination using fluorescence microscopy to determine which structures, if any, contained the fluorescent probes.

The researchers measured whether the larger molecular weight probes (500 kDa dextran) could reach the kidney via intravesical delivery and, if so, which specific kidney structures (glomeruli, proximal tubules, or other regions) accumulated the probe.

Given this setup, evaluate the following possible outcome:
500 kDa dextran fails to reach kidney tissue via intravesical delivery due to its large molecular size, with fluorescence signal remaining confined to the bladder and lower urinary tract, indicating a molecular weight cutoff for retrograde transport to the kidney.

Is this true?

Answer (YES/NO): NO